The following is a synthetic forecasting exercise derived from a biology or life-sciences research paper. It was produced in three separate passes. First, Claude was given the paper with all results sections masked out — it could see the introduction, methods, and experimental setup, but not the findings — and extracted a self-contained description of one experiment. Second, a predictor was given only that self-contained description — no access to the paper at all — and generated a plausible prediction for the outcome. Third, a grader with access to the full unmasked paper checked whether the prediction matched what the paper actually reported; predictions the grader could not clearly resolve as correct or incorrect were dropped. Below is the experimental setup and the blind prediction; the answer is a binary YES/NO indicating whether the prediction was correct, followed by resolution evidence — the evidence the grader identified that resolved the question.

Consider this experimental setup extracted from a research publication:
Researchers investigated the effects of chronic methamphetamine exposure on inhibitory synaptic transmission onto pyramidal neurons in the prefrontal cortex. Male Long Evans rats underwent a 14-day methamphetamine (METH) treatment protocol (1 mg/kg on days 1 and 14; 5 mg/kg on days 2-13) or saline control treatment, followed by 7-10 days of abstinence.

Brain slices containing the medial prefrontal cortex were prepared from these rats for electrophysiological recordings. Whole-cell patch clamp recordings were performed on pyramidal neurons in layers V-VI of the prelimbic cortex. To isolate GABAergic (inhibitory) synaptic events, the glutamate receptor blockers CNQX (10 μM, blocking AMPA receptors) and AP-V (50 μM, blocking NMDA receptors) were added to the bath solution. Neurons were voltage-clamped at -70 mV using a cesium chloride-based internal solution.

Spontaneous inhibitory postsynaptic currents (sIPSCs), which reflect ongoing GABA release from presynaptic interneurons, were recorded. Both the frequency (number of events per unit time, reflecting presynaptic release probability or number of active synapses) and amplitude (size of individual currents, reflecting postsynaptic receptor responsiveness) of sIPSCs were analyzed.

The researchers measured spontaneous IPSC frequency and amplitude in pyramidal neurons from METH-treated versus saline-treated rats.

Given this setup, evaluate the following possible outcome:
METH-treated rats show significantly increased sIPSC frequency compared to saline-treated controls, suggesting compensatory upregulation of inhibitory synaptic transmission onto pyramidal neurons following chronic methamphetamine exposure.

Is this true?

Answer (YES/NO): YES